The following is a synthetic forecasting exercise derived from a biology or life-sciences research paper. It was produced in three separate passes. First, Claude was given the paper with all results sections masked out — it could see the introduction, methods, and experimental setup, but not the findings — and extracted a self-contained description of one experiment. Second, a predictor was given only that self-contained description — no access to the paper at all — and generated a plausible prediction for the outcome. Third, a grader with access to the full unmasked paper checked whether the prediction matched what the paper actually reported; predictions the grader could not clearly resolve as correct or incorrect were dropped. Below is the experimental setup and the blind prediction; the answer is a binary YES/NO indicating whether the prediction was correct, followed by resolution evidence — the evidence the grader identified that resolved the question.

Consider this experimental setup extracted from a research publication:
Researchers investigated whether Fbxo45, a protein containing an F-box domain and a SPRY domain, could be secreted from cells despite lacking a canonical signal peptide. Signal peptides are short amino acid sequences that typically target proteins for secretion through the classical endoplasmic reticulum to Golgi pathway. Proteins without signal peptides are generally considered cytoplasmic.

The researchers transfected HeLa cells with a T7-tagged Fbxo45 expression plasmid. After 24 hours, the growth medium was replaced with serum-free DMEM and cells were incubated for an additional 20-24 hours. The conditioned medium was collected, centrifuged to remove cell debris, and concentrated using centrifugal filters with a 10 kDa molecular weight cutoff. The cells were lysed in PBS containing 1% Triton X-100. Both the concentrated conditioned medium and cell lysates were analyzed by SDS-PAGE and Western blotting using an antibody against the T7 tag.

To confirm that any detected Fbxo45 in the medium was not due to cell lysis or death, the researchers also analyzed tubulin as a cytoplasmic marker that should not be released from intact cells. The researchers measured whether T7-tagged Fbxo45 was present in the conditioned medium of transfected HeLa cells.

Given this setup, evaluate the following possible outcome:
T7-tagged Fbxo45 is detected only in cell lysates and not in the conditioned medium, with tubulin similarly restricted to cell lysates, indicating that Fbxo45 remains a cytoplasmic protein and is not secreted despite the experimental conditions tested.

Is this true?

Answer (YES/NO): NO